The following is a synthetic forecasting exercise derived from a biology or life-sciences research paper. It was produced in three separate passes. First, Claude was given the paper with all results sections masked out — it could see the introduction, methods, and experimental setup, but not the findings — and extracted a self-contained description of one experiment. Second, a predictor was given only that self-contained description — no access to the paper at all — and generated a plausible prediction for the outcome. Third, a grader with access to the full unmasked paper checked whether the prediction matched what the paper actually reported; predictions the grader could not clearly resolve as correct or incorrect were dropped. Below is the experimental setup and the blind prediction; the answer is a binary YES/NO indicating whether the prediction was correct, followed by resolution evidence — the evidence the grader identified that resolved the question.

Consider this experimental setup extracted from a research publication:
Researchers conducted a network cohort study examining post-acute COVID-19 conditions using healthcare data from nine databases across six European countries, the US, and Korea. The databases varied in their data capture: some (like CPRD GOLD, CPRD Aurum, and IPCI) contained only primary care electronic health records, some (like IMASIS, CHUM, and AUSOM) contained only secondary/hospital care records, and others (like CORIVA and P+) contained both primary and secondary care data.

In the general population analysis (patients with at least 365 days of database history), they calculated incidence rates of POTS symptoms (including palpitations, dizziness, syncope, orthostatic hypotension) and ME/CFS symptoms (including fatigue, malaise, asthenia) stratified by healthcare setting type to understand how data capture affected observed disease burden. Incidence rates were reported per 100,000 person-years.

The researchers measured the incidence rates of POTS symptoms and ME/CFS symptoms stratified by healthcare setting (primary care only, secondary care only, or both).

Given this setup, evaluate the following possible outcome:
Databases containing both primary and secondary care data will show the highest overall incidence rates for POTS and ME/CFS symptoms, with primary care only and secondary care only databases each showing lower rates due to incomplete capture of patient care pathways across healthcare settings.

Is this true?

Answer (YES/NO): YES